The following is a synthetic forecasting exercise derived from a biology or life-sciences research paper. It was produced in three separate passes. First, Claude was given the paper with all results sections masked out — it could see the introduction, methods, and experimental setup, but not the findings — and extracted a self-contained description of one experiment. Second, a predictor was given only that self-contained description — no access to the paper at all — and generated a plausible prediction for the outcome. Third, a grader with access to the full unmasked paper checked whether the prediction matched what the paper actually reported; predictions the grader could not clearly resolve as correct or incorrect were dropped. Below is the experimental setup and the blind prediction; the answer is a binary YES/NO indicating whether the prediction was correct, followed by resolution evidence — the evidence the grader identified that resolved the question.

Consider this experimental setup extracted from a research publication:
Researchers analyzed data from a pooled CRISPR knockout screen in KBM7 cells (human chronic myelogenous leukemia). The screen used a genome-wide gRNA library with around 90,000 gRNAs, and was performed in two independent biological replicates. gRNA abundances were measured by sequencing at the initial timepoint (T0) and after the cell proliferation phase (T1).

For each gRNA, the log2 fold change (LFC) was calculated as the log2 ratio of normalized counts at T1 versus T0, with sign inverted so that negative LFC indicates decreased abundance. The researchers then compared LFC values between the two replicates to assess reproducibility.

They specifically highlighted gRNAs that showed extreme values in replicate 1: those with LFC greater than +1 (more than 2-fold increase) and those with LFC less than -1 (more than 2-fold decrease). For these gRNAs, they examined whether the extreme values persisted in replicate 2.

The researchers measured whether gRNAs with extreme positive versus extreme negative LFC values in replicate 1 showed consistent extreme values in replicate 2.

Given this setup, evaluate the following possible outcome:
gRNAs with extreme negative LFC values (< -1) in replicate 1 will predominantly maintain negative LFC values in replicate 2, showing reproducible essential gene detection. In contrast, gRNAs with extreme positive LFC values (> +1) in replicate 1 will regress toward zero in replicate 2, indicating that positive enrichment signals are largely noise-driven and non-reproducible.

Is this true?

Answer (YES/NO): NO